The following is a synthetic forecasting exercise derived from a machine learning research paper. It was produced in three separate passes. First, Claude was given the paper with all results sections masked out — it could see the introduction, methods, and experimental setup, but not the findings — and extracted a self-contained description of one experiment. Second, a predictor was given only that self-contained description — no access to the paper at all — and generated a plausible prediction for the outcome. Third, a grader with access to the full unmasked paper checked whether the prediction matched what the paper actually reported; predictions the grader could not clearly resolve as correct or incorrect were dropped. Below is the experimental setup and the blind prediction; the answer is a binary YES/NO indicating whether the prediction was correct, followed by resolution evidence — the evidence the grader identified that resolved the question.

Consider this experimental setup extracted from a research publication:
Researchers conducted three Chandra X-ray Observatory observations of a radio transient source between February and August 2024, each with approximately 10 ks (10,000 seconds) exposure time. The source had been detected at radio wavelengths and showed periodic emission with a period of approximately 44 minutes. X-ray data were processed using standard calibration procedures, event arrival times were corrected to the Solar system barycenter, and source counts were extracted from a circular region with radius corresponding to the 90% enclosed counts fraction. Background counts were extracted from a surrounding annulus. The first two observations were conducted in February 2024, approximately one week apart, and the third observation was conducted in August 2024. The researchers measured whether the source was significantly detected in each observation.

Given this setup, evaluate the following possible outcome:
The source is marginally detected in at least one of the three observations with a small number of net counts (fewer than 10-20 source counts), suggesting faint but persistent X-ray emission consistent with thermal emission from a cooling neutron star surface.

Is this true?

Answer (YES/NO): NO